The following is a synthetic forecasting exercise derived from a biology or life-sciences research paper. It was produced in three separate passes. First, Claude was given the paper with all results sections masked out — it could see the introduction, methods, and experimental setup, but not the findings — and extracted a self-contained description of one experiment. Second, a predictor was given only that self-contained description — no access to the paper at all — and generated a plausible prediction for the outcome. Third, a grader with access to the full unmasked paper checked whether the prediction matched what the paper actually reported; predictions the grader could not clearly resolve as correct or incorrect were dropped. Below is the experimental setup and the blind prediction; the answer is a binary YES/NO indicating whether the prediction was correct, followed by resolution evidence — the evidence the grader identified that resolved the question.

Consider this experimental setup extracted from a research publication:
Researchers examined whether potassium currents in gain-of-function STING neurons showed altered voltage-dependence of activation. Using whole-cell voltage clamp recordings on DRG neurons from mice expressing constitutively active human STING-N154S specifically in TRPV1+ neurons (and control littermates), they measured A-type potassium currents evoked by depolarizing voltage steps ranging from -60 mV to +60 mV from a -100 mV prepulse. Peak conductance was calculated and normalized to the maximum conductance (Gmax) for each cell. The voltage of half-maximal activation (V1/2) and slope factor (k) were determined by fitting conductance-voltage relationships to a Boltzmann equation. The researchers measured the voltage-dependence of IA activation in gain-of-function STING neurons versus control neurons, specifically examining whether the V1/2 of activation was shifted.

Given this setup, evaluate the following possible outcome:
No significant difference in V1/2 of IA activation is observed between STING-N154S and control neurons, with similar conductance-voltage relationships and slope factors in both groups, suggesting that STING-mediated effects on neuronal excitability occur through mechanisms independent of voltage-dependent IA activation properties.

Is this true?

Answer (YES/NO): NO